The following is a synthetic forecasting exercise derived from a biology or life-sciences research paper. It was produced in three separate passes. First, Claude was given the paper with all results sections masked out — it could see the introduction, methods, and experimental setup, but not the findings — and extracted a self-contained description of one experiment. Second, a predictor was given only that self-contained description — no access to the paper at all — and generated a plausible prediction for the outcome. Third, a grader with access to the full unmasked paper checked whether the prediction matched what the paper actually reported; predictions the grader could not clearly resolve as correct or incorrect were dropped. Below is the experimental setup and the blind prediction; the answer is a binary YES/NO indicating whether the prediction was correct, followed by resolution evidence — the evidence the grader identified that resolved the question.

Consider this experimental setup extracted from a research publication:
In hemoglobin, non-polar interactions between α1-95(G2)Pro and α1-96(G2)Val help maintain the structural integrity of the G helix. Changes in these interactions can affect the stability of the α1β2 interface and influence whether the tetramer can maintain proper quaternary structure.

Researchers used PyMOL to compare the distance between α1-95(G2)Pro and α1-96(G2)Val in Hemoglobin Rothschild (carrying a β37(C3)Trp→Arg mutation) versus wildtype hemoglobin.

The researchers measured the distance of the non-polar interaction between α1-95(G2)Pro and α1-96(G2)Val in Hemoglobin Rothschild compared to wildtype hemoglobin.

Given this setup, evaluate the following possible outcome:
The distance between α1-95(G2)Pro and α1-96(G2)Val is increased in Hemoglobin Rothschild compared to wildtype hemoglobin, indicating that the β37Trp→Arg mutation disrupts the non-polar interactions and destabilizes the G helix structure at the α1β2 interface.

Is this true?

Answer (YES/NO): YES